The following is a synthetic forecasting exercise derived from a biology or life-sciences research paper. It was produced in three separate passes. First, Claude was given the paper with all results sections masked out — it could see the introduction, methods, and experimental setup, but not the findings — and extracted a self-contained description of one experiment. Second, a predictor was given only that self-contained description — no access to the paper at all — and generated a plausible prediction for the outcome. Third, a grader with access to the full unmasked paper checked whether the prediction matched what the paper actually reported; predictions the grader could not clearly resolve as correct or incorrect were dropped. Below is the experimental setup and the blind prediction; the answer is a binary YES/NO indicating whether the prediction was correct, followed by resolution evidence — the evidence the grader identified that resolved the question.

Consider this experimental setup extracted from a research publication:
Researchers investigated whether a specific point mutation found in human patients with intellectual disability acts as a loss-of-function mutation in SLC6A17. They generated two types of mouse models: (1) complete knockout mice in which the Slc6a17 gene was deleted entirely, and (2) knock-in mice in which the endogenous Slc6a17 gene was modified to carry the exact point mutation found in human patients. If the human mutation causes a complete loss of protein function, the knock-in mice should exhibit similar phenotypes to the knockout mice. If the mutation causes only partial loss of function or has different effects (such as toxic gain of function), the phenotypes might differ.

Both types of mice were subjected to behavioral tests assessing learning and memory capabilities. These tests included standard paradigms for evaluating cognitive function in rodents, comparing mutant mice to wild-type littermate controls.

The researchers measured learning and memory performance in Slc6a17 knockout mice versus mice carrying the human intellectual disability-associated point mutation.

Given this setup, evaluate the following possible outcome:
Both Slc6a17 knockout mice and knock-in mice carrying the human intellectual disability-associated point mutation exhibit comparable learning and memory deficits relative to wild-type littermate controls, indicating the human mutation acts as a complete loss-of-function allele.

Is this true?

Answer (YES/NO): YES